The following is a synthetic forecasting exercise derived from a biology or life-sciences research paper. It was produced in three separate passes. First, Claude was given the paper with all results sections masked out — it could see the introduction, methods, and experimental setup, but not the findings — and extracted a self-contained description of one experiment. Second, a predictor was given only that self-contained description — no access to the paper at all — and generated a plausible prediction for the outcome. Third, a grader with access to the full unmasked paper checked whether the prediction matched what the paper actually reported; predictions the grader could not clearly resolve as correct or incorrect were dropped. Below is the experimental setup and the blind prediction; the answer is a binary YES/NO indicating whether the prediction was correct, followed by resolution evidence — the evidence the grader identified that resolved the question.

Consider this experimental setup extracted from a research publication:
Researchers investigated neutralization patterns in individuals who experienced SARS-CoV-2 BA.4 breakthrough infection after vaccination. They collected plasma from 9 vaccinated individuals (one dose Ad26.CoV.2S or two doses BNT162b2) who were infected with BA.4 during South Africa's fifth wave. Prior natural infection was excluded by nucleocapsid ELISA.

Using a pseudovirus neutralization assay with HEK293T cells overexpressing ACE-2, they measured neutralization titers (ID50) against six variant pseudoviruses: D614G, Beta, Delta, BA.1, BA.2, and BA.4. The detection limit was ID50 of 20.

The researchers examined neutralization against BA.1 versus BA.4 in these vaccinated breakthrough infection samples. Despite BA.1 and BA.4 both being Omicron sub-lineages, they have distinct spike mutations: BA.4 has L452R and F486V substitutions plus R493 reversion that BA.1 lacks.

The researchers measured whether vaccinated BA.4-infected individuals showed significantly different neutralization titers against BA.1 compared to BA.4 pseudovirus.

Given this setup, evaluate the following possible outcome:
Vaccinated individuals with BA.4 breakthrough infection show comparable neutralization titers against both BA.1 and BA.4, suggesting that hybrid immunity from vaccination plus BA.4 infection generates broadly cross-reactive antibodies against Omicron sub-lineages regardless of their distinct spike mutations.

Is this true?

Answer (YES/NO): YES